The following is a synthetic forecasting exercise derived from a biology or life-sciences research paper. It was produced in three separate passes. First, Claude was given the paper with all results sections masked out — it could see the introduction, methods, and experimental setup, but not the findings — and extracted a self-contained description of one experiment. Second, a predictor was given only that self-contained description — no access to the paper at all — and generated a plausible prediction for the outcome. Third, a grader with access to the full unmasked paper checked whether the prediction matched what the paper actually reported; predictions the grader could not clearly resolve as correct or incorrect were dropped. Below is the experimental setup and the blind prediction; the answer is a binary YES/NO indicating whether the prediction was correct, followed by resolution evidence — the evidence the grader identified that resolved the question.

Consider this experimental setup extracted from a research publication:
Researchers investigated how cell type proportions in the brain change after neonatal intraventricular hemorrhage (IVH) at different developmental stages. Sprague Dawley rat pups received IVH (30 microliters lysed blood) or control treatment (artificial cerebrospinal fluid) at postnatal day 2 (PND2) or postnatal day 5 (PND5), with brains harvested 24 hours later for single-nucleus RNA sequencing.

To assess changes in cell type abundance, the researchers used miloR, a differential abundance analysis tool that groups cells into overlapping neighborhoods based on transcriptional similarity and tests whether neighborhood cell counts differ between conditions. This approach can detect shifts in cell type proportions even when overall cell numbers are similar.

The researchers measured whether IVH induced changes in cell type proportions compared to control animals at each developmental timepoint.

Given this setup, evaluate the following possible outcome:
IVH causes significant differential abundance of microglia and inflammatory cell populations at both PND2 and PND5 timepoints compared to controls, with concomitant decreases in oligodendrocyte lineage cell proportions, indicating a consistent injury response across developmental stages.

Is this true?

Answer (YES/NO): NO